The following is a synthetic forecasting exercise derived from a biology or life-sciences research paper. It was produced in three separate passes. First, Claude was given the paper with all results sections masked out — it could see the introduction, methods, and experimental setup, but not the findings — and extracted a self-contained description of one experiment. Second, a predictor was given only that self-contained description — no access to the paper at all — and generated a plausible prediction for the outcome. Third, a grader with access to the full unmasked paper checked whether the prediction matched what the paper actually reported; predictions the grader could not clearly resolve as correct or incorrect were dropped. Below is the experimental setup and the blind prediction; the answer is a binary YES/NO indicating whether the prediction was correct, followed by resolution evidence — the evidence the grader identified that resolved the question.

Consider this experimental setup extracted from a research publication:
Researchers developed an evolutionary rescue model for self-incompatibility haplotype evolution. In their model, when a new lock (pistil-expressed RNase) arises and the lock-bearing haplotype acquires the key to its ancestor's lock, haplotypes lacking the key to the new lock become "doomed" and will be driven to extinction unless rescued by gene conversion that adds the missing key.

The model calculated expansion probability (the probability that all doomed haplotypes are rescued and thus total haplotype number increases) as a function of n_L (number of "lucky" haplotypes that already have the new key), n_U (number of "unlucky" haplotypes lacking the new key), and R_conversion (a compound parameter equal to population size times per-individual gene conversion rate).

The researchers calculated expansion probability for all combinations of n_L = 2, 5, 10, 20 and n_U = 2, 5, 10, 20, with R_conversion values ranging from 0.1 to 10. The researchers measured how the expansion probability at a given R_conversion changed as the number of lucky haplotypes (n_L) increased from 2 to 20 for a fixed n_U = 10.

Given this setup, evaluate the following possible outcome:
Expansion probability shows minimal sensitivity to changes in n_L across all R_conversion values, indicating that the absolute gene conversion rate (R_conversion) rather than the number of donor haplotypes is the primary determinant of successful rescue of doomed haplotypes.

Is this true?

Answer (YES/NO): NO